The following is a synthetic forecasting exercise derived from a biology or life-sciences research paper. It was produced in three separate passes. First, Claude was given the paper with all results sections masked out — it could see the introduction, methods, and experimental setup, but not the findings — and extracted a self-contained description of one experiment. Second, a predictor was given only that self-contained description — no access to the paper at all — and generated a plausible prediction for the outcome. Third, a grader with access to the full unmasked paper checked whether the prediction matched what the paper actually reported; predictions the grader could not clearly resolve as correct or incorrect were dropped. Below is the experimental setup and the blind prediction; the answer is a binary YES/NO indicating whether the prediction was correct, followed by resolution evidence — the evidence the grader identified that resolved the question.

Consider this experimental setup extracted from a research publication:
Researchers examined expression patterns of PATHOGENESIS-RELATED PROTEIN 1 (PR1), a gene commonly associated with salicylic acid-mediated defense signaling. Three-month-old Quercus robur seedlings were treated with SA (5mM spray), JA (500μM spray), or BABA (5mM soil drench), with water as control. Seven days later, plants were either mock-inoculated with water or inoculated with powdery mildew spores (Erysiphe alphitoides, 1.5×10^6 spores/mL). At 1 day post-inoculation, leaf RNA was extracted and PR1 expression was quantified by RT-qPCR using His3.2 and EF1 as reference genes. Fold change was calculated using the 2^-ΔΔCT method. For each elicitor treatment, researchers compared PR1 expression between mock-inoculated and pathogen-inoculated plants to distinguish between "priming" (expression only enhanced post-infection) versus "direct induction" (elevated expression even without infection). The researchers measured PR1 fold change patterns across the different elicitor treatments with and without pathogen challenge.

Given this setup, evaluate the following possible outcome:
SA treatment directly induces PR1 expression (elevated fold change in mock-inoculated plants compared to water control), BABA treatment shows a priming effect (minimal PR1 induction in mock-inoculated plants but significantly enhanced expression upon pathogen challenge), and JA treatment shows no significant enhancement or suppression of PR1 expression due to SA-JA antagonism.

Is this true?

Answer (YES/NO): NO